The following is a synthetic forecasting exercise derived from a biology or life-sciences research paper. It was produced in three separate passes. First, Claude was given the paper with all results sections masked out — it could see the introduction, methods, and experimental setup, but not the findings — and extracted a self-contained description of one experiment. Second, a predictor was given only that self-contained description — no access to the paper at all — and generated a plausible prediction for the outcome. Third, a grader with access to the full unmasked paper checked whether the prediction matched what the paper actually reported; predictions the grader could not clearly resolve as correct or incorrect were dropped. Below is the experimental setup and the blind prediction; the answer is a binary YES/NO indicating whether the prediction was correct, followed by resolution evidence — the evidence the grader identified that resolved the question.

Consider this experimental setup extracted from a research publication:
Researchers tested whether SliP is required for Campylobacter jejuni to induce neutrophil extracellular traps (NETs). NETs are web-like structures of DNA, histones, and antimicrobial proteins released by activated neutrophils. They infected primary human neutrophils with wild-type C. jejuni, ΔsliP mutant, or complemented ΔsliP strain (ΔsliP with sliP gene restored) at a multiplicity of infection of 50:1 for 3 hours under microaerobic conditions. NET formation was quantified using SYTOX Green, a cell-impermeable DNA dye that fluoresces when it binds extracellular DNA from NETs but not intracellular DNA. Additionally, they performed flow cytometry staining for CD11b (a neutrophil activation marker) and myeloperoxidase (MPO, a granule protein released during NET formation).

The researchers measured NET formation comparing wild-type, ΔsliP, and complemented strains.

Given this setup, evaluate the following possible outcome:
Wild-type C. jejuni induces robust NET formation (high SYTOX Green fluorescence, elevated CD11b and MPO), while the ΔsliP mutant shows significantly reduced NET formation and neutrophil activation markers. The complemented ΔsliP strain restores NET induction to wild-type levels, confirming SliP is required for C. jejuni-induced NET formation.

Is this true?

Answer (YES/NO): YES